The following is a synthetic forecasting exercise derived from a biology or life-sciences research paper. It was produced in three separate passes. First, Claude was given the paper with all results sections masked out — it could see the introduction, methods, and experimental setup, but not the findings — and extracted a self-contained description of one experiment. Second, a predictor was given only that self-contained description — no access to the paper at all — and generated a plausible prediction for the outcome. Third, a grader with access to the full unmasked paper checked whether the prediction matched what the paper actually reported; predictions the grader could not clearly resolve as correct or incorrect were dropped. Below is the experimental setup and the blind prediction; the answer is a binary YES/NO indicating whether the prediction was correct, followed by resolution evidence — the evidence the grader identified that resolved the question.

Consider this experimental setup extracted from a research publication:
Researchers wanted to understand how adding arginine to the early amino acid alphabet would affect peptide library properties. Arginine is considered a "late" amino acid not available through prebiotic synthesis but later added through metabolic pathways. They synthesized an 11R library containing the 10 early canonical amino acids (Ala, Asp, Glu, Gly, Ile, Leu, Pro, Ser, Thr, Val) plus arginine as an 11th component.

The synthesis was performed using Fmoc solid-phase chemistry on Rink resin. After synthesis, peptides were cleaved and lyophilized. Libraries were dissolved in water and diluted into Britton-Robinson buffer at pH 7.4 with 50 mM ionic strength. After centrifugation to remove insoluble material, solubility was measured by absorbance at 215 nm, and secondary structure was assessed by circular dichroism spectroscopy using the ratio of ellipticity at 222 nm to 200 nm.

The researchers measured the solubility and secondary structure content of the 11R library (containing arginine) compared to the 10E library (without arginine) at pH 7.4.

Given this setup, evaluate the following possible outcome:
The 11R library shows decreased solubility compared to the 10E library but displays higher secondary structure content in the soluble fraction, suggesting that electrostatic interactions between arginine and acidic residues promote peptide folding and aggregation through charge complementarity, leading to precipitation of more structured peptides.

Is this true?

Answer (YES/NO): NO